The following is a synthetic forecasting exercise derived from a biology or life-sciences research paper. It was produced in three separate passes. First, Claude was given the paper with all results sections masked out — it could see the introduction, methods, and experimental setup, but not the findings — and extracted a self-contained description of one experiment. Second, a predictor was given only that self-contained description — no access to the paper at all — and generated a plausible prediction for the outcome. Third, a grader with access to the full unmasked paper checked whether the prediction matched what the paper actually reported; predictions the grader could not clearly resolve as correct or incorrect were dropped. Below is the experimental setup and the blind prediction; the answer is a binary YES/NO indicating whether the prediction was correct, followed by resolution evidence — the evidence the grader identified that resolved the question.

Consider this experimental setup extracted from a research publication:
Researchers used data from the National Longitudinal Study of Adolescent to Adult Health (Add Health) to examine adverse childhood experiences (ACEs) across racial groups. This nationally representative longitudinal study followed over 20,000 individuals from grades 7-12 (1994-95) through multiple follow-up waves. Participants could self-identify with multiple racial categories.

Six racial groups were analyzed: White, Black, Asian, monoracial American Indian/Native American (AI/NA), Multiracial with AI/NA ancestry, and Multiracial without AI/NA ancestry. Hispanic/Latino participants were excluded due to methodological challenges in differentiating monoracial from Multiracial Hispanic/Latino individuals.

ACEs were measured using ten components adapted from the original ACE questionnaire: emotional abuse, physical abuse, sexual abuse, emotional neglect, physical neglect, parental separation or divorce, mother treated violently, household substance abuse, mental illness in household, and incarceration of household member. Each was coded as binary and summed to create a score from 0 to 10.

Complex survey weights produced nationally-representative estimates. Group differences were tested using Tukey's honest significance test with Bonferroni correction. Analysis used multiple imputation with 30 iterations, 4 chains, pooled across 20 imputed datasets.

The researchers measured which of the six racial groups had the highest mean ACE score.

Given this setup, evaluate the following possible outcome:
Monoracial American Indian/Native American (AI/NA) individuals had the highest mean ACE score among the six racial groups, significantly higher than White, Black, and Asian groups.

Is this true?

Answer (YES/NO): NO